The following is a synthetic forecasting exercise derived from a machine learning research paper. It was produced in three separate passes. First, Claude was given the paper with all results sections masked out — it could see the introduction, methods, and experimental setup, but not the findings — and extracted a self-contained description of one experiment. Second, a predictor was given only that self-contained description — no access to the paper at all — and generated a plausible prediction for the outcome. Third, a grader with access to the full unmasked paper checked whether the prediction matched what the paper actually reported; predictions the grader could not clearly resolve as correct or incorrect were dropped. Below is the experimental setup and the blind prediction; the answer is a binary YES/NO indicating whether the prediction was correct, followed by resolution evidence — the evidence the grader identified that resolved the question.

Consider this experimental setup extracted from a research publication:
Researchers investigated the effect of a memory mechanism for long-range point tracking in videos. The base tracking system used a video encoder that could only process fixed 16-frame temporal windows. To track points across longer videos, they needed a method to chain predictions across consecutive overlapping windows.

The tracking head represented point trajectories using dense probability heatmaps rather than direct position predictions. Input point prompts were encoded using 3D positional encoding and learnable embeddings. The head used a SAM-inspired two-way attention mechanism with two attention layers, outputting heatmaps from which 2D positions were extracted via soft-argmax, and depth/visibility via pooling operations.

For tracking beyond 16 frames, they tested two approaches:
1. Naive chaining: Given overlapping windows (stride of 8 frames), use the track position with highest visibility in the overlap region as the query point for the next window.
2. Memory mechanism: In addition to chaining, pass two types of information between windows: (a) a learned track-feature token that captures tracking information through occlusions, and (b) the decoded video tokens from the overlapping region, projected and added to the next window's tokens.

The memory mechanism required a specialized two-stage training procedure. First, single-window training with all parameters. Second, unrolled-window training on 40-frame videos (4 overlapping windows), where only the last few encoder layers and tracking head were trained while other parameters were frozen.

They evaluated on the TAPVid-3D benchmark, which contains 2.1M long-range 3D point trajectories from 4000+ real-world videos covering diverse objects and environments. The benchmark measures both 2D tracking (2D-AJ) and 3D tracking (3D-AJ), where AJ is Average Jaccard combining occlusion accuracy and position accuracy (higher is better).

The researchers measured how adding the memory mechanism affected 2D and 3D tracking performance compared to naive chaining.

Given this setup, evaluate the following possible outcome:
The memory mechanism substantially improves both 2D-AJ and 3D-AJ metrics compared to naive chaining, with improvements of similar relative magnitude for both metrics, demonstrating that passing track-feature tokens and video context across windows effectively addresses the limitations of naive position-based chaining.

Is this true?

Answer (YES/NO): YES